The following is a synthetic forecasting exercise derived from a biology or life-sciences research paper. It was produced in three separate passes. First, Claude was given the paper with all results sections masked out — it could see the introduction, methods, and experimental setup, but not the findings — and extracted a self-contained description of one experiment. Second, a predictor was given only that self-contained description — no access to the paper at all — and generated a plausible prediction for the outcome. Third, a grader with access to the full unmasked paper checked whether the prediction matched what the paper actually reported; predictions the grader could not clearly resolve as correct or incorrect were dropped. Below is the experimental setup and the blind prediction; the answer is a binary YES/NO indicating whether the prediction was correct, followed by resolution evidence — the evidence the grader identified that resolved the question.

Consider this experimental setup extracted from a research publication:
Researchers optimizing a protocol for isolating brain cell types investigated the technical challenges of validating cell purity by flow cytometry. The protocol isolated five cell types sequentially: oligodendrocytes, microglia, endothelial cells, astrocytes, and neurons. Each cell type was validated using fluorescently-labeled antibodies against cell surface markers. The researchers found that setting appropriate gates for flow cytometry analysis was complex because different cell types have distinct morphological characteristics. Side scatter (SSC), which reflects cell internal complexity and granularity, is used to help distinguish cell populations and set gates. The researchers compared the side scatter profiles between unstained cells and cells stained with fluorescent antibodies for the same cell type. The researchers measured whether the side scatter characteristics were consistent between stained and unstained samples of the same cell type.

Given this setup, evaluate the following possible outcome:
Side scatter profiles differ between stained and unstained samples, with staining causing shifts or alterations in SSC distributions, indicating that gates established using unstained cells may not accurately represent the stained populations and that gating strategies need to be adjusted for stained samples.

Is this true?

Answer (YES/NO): YES